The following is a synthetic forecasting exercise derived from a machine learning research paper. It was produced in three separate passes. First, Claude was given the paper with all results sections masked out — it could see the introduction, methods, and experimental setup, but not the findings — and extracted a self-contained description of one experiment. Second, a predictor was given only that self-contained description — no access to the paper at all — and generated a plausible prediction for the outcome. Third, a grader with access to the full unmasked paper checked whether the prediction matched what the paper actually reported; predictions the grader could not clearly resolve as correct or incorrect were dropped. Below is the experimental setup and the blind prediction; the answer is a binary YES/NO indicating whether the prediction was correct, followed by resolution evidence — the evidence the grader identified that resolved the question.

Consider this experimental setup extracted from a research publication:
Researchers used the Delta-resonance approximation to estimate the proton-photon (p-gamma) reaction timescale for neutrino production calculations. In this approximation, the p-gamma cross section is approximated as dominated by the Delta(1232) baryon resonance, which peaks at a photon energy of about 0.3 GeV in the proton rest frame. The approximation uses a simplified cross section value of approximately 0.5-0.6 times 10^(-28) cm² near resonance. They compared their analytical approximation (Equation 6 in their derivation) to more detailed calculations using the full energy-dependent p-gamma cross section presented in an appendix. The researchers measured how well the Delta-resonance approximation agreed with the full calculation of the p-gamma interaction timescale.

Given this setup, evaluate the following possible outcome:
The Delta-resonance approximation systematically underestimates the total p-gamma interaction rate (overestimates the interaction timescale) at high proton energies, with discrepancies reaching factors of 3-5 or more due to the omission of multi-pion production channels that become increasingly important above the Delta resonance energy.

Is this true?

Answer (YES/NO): NO